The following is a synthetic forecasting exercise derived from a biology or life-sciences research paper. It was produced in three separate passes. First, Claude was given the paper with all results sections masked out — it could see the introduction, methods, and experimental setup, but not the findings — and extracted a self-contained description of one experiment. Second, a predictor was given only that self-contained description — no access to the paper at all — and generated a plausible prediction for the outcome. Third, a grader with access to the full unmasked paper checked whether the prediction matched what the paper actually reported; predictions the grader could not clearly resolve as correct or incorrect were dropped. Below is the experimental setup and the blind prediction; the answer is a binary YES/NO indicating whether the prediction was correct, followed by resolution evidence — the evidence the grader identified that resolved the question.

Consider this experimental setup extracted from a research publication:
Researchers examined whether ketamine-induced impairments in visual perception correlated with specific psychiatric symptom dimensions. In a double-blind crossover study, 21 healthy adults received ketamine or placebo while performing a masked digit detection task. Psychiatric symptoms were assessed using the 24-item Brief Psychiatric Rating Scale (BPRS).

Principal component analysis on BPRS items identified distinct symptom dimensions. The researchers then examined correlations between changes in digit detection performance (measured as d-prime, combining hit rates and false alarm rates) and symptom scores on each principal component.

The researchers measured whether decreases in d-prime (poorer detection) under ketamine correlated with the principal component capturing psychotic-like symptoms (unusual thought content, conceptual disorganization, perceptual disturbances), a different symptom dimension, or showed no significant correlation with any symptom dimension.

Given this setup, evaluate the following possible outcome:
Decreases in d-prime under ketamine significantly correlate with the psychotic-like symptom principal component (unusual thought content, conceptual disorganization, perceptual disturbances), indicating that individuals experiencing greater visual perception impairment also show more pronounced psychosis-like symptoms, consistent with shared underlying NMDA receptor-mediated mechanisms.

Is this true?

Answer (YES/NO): YES